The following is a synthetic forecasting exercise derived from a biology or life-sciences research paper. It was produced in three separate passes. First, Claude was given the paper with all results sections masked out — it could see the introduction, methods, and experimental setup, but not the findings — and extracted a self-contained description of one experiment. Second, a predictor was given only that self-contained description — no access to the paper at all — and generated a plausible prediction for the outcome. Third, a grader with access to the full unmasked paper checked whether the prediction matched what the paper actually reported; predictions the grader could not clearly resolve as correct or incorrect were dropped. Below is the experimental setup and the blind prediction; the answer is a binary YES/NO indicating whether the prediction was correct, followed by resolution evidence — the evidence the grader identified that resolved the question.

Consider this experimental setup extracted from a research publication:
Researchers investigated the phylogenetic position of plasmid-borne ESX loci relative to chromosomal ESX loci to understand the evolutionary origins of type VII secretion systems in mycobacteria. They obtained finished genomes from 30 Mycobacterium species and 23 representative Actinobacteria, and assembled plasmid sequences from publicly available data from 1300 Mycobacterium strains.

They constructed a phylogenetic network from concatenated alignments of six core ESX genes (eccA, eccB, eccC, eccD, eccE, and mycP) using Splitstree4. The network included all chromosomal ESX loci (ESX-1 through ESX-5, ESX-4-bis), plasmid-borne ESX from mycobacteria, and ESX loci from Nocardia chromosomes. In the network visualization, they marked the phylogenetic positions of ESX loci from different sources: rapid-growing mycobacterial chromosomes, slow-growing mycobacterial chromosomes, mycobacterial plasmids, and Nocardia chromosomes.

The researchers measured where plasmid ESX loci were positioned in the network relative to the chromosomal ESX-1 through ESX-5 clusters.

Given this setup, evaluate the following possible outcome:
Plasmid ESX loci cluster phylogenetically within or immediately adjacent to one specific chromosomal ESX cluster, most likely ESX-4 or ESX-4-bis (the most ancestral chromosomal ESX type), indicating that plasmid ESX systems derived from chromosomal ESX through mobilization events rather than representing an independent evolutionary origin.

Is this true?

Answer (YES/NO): NO